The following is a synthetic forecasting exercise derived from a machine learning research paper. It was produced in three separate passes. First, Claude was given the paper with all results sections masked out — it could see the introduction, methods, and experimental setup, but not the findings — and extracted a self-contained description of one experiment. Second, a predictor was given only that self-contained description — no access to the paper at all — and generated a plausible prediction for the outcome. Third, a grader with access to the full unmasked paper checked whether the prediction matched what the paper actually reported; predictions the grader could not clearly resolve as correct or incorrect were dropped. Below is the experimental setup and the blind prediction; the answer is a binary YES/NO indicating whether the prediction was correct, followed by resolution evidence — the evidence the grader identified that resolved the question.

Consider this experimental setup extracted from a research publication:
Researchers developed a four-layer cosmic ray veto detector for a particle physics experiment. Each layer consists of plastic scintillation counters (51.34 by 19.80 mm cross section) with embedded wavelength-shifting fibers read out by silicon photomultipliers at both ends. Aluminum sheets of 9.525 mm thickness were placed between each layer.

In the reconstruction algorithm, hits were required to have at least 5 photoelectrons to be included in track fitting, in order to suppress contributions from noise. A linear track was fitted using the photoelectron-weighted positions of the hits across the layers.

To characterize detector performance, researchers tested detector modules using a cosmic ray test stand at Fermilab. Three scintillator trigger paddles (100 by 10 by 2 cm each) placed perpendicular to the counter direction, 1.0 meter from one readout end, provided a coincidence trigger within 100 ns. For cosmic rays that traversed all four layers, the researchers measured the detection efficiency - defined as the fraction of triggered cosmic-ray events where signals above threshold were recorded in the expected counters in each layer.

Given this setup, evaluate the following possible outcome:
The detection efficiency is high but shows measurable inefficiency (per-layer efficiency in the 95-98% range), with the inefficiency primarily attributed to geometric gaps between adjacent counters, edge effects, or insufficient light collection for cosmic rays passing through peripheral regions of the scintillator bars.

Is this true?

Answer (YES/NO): NO